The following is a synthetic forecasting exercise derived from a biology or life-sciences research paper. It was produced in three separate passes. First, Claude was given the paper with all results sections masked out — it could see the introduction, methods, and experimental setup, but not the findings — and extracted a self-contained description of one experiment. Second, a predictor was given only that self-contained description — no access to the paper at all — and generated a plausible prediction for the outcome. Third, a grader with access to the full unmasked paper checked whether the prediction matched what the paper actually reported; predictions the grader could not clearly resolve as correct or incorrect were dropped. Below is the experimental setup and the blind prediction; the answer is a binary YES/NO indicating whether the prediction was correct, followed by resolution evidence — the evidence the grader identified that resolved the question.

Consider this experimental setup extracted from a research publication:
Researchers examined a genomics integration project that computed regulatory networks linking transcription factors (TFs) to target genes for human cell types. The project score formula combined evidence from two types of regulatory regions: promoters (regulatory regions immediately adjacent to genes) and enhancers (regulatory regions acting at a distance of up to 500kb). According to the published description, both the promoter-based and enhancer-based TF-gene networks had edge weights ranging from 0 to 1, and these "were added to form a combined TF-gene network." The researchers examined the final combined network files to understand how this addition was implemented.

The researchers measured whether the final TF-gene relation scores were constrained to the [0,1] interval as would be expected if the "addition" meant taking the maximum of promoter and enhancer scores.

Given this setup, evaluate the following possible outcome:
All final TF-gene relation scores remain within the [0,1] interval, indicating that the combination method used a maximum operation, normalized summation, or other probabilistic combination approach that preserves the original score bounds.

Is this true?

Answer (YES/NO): NO